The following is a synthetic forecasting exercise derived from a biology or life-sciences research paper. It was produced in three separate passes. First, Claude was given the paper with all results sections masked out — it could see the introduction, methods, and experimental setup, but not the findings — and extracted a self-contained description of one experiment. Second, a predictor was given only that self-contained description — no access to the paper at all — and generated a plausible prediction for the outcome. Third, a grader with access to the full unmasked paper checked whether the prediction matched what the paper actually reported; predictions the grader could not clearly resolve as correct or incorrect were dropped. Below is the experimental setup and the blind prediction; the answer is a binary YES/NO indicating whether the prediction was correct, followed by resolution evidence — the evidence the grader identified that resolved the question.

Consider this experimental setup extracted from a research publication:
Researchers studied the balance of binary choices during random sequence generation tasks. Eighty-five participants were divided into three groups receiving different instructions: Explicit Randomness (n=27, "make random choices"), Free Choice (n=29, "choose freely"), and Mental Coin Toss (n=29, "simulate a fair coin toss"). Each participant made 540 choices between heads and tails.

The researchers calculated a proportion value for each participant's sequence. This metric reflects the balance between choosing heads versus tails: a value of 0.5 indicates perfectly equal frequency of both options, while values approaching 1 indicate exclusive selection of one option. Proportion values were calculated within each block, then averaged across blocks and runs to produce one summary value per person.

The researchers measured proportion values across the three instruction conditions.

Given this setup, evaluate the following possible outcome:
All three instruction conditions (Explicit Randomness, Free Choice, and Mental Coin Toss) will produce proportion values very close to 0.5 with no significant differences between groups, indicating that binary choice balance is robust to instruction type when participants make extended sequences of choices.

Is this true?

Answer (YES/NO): NO